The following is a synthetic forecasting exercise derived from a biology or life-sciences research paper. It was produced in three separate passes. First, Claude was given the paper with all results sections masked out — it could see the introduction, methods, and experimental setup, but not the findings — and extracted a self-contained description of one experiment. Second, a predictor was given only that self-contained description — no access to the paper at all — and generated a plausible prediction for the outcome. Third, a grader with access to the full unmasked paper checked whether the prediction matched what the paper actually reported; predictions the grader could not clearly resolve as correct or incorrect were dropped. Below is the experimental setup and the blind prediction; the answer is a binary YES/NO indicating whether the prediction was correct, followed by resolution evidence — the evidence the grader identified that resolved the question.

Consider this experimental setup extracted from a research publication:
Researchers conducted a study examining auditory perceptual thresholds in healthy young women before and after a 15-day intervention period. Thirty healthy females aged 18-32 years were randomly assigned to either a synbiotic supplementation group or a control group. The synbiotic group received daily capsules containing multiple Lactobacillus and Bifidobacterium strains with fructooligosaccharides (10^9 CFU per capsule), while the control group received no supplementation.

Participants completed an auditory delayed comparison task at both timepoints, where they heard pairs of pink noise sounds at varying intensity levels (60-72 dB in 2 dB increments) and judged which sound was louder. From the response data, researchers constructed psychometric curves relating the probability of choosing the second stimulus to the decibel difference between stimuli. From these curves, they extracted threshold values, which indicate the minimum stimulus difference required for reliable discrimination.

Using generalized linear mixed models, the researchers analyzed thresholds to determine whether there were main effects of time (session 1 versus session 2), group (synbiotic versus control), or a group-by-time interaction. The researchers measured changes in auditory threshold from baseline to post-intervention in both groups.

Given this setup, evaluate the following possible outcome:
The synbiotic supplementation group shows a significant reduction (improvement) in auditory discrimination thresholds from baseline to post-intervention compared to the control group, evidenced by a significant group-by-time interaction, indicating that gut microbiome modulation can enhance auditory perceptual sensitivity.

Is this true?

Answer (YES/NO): NO